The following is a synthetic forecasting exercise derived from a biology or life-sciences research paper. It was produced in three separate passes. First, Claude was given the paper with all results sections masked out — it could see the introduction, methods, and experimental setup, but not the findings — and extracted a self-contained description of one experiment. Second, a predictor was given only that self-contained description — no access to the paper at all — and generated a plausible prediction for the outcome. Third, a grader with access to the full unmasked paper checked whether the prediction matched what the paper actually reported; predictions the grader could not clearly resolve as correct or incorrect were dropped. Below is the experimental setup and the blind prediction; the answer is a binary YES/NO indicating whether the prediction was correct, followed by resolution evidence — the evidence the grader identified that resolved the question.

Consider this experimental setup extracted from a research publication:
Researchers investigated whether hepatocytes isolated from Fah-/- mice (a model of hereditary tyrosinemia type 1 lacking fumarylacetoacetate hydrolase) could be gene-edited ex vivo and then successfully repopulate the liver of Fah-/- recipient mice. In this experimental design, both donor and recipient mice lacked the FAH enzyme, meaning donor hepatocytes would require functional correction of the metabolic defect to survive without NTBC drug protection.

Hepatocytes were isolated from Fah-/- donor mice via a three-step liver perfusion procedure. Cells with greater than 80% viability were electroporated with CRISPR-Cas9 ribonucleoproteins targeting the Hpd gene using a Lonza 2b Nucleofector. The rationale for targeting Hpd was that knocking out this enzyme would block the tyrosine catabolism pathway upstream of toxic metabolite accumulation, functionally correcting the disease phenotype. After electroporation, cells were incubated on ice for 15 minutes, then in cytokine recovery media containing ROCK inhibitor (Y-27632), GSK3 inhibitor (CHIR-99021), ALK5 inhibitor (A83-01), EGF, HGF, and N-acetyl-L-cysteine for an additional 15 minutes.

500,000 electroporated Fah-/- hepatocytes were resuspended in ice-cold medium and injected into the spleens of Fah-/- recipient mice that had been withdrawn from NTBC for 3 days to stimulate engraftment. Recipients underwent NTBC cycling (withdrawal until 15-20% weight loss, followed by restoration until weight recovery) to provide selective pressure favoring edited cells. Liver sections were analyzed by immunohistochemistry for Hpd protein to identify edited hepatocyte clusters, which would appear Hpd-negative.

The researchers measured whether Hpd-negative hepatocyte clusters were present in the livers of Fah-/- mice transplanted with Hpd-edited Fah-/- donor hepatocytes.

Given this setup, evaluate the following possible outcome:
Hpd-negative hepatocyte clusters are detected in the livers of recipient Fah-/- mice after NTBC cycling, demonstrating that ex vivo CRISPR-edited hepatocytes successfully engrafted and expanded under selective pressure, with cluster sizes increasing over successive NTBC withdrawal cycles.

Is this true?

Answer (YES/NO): NO